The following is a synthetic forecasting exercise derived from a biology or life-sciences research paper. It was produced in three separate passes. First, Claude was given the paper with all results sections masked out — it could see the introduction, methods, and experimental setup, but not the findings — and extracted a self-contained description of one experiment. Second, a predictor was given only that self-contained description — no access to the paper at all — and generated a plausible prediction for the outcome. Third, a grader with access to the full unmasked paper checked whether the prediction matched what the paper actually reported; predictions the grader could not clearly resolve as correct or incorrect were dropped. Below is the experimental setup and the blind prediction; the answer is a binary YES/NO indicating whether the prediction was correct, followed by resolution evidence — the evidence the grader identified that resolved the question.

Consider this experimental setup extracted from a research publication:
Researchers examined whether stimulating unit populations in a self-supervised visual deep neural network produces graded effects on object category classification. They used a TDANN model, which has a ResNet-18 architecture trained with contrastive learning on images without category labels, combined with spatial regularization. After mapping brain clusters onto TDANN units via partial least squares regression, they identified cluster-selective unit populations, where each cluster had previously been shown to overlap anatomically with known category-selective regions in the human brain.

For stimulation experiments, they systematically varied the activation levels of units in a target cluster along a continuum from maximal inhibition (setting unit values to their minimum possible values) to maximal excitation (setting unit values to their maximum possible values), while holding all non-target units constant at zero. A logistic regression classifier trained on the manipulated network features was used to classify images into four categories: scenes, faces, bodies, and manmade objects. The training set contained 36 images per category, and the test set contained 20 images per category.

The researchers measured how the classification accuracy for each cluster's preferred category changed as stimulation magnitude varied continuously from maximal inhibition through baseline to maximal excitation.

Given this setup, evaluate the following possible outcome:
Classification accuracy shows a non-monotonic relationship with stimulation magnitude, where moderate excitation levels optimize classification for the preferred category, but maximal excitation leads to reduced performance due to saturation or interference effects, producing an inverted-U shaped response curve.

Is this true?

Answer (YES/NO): NO